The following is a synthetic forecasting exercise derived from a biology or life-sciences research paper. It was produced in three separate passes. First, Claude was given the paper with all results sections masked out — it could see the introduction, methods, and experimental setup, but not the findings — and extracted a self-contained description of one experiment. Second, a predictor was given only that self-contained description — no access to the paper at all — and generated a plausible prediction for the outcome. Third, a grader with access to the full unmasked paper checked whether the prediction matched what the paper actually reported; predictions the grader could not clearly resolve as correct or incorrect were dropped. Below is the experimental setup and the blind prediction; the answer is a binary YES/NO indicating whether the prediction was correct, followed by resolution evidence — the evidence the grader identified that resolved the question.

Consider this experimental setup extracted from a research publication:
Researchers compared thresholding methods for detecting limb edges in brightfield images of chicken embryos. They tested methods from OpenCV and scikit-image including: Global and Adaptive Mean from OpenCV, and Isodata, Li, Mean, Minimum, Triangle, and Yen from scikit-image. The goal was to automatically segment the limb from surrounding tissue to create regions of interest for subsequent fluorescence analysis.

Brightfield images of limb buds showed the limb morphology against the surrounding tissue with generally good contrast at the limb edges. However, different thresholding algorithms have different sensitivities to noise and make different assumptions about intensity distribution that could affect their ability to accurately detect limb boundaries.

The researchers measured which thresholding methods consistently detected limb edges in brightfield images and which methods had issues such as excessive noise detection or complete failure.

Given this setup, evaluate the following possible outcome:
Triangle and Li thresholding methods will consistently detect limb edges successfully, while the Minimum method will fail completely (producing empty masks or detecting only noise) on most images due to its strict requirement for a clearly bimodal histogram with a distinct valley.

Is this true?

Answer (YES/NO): NO